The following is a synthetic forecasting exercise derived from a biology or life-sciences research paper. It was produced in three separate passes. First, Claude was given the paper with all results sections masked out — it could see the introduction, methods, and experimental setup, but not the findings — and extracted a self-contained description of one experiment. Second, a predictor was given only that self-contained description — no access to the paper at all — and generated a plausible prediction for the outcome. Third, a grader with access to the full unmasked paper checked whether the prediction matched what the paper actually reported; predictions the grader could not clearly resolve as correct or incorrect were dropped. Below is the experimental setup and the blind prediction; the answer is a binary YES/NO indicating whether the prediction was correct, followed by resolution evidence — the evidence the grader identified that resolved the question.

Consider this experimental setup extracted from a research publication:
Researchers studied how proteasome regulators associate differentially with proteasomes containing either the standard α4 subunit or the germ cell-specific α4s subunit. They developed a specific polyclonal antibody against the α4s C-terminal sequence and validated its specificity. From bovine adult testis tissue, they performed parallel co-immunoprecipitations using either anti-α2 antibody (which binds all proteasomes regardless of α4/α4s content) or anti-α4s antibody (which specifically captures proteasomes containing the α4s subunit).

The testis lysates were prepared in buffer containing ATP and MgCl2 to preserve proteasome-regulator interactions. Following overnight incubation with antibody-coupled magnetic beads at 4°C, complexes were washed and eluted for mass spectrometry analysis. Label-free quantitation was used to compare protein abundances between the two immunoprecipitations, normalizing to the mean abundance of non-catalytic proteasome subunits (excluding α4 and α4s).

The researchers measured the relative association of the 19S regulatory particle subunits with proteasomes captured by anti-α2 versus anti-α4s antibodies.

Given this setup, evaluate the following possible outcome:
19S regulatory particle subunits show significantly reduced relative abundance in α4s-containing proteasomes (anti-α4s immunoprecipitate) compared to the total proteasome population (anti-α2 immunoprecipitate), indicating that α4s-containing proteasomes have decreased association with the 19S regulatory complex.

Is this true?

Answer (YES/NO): NO